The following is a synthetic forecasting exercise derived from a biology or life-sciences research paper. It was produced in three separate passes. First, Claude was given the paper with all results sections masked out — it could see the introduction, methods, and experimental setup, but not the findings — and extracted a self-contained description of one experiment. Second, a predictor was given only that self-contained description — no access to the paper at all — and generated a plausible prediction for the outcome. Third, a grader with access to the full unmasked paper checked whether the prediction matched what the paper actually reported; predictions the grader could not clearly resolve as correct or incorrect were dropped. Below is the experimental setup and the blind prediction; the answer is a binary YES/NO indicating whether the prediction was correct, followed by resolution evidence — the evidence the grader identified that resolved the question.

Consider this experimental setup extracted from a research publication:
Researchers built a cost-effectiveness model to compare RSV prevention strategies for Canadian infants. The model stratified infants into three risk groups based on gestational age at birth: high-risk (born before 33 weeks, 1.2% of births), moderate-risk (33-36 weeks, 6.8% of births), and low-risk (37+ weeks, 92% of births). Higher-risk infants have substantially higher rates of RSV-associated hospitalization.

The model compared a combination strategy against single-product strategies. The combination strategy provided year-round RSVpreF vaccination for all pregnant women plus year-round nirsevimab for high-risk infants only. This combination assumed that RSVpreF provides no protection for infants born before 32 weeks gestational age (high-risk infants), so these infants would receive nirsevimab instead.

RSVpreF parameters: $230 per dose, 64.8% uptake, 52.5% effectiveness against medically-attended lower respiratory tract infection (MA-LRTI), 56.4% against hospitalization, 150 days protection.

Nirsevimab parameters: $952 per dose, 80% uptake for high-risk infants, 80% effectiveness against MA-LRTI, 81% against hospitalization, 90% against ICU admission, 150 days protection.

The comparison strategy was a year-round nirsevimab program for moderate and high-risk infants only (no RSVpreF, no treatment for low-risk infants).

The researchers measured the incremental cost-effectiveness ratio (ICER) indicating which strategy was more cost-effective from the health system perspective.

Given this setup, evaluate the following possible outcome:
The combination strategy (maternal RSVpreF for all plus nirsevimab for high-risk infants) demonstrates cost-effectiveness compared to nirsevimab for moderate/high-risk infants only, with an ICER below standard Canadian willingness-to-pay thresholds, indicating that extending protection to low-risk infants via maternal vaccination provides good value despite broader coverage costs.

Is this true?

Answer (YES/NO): NO